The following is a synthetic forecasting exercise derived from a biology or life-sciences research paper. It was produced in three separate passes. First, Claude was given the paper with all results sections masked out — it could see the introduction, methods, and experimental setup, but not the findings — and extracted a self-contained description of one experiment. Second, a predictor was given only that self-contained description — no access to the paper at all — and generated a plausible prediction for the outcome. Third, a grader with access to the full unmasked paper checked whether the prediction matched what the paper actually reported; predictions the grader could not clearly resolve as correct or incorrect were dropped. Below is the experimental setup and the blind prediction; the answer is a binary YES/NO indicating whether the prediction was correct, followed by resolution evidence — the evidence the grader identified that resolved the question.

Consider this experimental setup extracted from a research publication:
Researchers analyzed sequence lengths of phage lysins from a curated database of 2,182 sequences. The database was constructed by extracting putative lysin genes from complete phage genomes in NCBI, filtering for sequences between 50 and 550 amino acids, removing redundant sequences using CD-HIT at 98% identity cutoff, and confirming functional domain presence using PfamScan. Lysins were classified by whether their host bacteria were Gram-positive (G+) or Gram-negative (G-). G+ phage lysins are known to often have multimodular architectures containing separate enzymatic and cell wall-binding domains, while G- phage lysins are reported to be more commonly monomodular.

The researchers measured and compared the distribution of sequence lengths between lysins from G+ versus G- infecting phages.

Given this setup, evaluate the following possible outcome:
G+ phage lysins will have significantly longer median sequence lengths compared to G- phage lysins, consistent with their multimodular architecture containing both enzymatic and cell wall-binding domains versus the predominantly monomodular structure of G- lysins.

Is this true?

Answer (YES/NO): YES